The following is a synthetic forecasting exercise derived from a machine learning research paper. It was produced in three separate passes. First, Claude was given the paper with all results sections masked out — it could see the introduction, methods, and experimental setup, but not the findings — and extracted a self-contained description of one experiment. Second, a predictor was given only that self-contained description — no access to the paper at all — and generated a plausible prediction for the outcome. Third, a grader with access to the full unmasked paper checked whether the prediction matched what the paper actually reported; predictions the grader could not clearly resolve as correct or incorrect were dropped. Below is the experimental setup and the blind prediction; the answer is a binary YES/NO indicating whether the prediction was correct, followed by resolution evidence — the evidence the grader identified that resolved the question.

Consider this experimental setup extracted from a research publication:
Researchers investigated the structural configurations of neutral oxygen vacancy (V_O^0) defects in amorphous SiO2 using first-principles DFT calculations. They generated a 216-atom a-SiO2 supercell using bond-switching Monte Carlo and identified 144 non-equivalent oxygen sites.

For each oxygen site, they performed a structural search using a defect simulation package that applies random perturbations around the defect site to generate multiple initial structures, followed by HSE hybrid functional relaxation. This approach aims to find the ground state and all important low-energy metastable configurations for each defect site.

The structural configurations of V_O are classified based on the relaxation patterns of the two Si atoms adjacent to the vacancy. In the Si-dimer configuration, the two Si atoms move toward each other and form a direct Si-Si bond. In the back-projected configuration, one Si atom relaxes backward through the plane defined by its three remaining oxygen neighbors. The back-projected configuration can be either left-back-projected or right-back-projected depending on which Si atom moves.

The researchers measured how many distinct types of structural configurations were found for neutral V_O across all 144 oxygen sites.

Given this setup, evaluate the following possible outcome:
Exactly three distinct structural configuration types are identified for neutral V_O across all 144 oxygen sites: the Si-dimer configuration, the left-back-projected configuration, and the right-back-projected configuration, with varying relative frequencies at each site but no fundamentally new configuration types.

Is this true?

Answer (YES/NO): NO